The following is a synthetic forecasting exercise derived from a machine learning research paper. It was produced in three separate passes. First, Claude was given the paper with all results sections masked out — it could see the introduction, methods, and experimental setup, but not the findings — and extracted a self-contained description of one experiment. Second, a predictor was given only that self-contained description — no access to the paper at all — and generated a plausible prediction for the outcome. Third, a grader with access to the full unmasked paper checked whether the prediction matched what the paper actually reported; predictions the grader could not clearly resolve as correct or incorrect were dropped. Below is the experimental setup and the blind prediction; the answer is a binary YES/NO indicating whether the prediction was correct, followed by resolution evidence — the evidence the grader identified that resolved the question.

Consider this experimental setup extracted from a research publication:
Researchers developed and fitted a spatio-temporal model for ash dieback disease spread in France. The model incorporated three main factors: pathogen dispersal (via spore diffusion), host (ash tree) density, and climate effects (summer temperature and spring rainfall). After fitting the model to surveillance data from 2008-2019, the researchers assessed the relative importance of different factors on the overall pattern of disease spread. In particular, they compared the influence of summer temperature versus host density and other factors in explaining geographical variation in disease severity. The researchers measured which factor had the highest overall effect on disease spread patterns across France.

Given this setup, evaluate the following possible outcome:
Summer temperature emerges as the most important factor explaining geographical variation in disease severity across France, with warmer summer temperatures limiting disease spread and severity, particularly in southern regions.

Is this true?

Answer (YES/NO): YES